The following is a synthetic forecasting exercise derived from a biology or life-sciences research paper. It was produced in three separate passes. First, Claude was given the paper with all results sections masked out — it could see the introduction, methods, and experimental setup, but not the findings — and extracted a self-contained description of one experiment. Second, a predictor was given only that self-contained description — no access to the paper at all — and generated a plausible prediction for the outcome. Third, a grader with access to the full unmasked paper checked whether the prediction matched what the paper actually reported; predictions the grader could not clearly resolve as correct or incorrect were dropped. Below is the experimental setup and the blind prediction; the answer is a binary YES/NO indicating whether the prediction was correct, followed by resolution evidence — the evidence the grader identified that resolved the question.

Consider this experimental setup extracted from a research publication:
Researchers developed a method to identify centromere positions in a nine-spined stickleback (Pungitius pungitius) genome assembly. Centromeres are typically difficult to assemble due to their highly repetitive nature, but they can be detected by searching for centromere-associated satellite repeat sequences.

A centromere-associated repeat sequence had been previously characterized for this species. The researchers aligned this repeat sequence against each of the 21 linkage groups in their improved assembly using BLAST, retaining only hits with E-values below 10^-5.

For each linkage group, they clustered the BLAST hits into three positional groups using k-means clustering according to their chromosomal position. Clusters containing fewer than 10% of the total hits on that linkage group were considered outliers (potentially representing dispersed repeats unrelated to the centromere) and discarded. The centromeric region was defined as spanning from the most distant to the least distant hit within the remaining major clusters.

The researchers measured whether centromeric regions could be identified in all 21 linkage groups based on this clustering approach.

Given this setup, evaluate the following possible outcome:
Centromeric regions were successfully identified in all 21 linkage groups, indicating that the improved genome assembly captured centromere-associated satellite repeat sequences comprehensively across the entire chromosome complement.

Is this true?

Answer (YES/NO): YES